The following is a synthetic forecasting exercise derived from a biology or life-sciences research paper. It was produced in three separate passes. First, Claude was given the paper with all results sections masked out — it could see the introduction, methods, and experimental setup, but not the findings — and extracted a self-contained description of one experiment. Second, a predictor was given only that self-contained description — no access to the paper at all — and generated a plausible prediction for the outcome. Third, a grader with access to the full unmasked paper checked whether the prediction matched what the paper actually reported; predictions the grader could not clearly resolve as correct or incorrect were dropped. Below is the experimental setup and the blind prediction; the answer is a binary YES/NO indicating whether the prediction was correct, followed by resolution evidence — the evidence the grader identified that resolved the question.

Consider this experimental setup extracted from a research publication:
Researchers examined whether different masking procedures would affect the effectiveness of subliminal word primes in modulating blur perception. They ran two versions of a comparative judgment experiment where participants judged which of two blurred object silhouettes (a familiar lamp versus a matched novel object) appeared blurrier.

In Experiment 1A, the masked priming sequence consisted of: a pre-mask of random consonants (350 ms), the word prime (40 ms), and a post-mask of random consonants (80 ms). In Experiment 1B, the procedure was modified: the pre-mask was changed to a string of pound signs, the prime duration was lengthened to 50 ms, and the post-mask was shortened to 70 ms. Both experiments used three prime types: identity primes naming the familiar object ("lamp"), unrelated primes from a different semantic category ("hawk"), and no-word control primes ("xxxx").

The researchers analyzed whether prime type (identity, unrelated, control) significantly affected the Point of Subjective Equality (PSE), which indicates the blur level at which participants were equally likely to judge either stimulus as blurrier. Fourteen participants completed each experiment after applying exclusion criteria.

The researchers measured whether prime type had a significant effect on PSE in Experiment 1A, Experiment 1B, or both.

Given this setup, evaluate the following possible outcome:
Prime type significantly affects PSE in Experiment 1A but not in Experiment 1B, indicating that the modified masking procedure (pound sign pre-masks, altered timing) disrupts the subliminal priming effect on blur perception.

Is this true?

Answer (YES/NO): NO